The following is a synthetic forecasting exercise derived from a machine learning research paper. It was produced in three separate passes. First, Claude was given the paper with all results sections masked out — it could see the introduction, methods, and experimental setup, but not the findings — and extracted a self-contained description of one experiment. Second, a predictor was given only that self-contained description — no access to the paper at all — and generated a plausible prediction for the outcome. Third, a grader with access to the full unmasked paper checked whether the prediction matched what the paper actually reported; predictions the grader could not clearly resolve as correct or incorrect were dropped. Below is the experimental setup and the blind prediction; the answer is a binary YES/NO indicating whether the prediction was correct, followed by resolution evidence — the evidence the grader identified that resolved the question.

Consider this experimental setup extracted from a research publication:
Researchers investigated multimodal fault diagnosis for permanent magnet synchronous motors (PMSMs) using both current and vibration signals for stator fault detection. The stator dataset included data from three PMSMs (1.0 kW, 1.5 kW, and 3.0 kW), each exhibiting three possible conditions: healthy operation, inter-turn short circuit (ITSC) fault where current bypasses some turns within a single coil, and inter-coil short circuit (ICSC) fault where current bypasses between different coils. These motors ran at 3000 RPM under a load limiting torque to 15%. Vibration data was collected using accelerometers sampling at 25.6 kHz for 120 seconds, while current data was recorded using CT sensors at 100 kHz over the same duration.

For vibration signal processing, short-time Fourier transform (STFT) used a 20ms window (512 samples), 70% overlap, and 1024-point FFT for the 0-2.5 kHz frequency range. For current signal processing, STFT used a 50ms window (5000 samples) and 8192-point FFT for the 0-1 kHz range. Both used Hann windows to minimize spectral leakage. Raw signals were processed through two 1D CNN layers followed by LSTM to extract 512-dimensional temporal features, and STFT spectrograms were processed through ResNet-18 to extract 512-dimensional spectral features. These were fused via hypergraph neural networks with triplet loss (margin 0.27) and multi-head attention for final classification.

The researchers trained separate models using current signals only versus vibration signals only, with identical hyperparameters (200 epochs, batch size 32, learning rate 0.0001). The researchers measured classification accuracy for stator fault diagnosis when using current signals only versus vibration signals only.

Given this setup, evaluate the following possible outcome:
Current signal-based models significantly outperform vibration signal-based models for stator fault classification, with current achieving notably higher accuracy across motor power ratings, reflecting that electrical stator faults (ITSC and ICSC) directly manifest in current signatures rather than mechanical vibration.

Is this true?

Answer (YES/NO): NO